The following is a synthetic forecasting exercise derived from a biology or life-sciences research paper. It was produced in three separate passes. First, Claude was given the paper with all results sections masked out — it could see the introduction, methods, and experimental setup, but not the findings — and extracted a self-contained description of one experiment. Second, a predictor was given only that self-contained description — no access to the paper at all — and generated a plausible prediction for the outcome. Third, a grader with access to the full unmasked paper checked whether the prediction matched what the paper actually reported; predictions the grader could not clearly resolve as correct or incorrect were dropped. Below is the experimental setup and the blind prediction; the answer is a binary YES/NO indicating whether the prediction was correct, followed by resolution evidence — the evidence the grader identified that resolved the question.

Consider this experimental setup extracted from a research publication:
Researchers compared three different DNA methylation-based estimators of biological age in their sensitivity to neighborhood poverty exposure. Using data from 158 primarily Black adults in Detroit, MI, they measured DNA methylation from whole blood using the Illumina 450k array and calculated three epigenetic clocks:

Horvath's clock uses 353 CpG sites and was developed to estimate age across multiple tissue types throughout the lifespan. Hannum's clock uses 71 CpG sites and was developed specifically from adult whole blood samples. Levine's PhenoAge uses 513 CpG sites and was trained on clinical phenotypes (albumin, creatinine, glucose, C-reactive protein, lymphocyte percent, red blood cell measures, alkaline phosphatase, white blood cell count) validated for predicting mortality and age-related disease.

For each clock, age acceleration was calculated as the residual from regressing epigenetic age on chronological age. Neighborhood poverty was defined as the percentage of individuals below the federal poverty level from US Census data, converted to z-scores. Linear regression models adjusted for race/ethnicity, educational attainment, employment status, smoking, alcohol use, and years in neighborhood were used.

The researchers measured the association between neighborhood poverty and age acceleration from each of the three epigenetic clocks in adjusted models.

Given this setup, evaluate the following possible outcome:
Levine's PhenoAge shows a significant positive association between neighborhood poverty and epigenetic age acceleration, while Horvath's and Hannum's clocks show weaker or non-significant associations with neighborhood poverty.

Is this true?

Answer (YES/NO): NO